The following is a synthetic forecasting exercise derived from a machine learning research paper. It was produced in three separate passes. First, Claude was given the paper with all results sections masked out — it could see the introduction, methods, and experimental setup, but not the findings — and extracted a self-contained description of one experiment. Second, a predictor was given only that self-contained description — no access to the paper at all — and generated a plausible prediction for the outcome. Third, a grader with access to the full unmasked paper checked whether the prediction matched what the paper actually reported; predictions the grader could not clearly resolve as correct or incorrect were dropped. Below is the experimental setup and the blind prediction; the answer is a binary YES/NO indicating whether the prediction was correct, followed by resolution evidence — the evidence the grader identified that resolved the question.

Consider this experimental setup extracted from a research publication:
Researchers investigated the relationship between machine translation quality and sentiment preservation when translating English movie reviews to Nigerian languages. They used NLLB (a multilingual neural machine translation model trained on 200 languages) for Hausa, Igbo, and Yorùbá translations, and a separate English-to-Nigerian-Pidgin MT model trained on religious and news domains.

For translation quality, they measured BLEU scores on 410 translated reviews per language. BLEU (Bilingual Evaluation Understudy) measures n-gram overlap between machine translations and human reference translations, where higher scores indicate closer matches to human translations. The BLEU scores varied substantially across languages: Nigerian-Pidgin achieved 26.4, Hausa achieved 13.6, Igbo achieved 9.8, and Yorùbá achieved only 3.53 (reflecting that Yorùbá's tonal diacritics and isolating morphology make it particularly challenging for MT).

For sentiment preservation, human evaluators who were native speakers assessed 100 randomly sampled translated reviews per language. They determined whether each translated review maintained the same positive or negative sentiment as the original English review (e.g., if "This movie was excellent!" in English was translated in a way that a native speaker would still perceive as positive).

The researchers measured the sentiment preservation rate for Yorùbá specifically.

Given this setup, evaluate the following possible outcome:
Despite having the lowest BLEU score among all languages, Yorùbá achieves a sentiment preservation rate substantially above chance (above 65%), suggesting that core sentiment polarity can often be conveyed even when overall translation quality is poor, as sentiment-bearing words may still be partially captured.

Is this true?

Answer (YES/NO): YES